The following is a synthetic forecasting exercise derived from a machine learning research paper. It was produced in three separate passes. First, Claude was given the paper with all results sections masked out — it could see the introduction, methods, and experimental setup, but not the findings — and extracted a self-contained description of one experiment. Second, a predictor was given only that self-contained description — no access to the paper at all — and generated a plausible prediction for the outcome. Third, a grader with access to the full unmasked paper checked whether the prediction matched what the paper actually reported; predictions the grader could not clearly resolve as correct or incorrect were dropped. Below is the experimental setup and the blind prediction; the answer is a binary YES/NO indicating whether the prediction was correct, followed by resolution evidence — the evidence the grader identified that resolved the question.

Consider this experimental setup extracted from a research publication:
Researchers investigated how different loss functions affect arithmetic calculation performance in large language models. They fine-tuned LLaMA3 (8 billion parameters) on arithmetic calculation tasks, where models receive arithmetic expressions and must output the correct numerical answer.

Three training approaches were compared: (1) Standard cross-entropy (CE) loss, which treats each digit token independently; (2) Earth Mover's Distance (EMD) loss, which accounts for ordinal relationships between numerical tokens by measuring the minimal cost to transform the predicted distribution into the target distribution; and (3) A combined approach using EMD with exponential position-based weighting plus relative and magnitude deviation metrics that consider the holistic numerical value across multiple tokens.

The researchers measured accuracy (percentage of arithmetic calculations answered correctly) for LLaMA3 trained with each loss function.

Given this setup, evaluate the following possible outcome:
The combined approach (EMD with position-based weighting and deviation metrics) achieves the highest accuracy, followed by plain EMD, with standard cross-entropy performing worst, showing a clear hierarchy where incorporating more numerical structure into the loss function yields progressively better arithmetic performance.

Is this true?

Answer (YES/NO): NO